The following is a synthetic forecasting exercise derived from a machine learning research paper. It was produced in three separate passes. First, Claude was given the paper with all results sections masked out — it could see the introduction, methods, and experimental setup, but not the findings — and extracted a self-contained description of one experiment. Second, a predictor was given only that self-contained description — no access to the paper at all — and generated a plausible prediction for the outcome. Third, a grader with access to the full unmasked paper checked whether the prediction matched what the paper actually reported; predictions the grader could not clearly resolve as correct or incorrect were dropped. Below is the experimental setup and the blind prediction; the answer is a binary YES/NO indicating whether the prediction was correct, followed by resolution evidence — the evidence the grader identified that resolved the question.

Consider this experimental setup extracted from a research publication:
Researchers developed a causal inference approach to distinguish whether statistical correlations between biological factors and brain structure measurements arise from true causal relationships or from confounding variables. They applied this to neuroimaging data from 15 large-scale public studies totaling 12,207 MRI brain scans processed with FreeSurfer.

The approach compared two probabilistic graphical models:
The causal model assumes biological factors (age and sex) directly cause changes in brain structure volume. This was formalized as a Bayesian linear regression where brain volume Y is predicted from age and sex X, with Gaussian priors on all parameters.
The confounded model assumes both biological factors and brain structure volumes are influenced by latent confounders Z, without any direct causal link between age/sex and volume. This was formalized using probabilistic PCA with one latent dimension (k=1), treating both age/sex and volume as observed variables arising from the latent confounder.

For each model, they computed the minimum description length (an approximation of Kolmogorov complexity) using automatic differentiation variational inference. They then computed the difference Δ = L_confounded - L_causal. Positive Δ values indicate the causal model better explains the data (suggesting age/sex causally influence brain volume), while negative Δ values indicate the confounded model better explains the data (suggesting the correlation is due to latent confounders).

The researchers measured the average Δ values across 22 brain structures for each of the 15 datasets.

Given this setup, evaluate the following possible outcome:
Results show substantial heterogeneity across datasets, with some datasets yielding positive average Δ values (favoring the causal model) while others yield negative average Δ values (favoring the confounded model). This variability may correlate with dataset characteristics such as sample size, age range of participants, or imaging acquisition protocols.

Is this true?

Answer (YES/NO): YES